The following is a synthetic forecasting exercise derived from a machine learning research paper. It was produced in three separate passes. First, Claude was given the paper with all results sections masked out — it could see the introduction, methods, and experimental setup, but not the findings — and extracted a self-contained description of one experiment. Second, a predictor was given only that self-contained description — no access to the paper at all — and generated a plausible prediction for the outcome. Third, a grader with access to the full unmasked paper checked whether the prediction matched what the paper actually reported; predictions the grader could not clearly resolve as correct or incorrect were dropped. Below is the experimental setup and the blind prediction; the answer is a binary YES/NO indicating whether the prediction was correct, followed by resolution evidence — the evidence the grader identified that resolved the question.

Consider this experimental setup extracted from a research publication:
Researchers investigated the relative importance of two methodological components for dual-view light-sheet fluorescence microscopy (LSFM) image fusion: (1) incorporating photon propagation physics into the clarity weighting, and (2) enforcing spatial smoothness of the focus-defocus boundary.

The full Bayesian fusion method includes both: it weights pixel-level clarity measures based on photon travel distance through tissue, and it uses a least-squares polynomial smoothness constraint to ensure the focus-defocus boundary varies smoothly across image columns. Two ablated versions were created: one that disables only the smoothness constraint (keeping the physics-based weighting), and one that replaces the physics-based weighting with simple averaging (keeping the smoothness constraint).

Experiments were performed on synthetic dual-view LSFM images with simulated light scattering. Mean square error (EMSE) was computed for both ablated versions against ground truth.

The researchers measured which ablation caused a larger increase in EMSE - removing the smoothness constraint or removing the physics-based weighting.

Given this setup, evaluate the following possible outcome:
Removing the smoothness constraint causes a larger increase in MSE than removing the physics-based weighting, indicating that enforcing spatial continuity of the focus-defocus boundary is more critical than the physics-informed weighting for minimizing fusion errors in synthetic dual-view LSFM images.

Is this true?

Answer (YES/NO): YES